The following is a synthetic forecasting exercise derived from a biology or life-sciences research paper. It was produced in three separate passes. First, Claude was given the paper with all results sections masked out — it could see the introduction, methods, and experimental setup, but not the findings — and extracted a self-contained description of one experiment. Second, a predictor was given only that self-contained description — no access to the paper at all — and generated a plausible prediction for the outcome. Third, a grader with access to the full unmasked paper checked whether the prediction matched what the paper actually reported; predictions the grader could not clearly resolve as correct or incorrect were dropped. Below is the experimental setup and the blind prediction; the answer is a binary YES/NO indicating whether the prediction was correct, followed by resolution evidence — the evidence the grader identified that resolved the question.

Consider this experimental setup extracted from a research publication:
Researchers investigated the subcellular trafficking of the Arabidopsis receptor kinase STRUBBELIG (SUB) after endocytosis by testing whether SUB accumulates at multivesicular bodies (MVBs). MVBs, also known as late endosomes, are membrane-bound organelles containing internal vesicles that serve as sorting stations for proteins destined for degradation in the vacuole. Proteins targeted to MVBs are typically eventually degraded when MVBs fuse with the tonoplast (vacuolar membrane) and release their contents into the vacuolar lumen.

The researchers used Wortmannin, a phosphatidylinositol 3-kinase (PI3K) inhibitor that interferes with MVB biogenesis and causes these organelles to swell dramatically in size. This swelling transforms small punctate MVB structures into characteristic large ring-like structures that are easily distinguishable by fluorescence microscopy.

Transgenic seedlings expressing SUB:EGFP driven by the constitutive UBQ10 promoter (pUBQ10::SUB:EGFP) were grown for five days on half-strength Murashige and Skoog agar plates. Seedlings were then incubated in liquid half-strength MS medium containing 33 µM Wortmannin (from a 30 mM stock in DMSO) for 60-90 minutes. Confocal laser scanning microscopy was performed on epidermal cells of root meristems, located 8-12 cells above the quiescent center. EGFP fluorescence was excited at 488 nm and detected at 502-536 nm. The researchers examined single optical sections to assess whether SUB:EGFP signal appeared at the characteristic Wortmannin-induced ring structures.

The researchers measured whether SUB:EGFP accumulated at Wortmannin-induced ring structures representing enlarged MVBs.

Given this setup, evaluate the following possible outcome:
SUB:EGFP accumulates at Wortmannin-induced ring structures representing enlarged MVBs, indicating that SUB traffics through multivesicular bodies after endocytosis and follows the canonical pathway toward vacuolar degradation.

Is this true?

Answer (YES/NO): YES